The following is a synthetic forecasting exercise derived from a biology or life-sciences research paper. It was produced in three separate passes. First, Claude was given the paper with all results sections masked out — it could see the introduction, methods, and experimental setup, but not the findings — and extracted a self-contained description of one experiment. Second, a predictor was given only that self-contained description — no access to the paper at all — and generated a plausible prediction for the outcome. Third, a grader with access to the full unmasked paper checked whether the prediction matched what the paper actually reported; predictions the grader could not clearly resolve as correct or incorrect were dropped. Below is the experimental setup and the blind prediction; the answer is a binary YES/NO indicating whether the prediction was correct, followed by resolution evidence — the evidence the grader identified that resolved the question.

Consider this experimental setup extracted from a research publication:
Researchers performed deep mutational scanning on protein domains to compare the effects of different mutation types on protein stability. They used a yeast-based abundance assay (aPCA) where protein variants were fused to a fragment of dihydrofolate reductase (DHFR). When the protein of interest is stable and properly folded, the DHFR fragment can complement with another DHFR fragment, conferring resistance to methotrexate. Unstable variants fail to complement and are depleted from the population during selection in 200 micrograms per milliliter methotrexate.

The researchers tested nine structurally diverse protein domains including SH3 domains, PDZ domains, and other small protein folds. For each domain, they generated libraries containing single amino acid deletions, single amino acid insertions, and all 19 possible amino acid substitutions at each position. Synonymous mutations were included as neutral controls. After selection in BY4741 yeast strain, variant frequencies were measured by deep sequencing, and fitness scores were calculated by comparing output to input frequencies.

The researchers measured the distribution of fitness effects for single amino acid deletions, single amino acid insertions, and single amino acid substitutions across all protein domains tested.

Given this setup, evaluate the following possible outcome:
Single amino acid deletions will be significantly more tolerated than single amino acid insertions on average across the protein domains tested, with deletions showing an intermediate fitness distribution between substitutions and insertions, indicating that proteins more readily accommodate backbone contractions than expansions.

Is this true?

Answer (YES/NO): NO